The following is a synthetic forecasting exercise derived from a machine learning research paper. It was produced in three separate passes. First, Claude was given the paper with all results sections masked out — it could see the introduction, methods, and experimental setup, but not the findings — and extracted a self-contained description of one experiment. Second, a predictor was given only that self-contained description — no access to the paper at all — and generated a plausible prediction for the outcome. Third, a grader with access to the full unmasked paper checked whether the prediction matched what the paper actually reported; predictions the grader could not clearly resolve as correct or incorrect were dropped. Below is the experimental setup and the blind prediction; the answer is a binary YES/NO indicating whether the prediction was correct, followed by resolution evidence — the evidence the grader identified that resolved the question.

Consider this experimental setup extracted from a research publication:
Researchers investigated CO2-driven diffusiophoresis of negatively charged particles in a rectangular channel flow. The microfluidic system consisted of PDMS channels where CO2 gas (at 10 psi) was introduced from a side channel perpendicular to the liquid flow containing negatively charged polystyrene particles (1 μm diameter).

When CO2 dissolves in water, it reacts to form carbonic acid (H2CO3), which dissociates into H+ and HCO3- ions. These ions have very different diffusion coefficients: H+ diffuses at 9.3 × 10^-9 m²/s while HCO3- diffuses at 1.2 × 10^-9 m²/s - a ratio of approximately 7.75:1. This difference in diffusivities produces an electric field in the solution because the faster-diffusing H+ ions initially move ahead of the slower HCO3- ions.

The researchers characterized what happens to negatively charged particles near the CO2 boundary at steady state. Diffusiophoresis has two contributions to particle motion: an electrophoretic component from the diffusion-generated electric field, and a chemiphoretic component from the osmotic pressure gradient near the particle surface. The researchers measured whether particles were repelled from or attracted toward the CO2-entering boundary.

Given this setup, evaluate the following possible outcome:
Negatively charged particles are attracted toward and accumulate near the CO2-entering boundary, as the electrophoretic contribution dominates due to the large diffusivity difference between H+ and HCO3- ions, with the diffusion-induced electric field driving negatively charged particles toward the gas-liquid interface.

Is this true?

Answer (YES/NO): NO